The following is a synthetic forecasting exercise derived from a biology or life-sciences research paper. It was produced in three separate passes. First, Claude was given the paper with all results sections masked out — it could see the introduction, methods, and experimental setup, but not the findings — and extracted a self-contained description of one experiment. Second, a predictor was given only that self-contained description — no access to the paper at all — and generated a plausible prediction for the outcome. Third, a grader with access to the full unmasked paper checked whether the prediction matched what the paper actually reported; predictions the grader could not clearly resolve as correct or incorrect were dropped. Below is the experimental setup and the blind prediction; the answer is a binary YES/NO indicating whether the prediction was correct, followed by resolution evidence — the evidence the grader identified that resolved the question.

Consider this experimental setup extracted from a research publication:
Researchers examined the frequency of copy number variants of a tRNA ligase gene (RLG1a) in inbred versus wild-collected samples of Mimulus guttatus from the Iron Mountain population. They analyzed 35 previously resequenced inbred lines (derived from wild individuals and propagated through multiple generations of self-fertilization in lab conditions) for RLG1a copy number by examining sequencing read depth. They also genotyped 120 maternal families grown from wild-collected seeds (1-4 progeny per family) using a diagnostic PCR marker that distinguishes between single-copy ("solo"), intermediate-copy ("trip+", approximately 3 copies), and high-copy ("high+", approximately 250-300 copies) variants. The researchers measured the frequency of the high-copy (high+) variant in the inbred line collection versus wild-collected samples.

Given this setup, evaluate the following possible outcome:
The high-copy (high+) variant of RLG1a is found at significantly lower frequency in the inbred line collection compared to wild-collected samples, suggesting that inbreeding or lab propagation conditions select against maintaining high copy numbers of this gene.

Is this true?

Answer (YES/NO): NO